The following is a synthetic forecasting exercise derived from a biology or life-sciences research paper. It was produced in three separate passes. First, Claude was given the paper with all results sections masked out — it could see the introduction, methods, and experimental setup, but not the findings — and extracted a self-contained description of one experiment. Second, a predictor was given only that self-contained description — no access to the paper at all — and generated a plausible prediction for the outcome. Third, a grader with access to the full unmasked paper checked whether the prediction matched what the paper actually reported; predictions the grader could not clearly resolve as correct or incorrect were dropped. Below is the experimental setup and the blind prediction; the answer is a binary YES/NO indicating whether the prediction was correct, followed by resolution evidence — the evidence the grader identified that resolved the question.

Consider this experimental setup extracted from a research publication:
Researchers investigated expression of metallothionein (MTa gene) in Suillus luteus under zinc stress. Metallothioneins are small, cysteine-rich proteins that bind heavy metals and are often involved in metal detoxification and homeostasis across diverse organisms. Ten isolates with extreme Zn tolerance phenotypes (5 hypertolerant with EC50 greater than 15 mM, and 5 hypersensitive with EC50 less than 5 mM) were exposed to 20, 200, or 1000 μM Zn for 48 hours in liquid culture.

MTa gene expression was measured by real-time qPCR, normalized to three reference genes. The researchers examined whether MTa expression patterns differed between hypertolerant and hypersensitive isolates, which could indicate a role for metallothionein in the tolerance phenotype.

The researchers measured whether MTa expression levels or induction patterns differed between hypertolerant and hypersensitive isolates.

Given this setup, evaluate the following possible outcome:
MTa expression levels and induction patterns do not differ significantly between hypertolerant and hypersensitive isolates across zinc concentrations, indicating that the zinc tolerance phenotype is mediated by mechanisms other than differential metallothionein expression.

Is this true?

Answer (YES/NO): YES